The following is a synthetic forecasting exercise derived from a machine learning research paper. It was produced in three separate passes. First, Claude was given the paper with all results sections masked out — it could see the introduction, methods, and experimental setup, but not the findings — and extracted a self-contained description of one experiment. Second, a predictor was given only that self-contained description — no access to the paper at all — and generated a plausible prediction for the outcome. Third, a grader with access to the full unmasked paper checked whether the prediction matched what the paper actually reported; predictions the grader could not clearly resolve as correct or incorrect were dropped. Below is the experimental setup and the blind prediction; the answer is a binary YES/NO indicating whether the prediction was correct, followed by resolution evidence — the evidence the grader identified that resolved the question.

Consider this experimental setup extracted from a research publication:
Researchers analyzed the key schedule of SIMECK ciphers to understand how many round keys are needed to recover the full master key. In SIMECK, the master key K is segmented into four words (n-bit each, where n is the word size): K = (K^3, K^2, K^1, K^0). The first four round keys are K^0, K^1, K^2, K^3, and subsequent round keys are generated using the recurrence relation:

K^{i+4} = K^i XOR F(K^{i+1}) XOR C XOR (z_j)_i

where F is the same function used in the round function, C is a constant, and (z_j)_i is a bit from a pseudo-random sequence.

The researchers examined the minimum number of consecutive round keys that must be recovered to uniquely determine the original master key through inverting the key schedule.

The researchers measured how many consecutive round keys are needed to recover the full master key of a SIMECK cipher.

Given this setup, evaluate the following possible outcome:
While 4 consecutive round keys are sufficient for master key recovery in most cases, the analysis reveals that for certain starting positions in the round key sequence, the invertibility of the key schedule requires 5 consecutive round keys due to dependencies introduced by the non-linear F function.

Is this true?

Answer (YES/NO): NO